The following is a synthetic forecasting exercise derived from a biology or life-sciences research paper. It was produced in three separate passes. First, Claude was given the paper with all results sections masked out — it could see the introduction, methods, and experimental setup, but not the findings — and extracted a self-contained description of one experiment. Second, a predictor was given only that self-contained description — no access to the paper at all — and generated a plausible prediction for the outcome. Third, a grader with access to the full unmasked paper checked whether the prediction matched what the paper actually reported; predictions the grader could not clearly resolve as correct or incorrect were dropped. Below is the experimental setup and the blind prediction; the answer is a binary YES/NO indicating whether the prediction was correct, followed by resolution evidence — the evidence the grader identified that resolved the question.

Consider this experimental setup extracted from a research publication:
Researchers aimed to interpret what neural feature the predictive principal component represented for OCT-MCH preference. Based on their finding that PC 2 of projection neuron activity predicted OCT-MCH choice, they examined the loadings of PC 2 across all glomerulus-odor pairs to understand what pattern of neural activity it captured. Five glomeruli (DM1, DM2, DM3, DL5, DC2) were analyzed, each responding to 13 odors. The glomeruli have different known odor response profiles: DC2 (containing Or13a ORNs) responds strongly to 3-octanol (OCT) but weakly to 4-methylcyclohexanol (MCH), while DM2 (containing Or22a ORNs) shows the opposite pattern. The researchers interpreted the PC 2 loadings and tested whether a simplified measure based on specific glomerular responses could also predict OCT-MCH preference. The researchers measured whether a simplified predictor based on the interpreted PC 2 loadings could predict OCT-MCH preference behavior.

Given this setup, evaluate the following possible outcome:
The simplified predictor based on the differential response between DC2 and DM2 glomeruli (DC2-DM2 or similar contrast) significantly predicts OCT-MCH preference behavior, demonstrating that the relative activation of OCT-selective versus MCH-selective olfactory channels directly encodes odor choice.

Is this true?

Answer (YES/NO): YES